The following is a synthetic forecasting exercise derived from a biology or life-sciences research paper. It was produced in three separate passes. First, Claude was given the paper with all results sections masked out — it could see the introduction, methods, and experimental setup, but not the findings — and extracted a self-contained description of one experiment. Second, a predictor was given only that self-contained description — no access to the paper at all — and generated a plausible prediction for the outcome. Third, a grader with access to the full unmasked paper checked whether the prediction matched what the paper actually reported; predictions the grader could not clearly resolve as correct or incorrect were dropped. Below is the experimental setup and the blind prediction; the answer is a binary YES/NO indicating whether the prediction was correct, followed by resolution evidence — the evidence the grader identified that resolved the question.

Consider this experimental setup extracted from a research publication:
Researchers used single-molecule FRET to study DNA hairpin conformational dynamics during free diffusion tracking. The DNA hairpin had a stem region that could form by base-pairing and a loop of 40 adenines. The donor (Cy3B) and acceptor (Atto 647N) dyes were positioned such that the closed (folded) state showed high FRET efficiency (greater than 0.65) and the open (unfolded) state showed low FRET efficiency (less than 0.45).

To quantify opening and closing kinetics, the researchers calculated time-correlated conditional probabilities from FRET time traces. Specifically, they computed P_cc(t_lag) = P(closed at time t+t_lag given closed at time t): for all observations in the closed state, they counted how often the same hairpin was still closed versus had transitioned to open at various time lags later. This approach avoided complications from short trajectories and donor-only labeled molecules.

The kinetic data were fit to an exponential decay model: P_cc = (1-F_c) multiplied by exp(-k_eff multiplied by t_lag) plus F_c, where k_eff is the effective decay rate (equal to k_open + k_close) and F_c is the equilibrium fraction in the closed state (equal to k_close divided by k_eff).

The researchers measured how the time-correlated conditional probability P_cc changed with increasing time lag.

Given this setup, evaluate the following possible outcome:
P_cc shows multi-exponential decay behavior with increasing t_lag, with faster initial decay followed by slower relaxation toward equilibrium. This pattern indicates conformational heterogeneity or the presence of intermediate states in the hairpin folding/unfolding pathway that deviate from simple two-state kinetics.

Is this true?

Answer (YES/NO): NO